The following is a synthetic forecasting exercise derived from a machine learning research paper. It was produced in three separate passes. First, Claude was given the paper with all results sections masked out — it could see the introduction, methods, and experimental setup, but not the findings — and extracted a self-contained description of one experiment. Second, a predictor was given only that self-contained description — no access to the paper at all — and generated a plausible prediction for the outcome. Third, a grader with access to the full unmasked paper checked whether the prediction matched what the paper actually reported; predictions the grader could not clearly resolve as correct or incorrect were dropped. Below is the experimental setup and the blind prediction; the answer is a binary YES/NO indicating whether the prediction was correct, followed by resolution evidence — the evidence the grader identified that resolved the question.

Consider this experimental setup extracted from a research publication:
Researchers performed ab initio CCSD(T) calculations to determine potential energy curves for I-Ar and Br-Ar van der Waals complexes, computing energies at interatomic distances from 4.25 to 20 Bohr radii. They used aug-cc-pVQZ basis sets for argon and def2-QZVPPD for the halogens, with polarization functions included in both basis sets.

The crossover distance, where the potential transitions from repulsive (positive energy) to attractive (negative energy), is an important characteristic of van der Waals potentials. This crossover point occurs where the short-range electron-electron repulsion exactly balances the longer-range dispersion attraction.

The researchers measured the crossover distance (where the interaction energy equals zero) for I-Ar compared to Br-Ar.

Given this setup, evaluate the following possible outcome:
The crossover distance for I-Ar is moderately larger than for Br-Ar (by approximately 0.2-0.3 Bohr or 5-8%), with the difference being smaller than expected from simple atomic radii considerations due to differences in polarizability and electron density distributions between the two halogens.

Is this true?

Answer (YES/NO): NO